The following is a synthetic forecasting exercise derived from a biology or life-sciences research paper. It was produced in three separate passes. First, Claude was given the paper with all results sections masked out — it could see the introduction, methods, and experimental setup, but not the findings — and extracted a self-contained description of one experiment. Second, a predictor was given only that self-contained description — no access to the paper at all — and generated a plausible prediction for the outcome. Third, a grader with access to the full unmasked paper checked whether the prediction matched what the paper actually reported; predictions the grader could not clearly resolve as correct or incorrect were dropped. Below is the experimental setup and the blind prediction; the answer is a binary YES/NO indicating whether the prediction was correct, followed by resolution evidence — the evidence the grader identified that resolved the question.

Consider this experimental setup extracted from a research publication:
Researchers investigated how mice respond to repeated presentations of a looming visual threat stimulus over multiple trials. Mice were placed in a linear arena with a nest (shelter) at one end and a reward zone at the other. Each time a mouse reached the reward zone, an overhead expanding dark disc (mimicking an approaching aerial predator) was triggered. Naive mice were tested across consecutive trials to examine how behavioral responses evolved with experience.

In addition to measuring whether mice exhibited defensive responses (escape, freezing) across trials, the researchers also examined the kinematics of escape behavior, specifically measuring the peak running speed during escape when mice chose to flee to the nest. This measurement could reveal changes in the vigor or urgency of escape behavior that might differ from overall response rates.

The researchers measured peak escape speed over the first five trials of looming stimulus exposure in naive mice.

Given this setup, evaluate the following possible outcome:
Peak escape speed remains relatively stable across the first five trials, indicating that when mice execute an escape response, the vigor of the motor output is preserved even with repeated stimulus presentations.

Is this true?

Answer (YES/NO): NO